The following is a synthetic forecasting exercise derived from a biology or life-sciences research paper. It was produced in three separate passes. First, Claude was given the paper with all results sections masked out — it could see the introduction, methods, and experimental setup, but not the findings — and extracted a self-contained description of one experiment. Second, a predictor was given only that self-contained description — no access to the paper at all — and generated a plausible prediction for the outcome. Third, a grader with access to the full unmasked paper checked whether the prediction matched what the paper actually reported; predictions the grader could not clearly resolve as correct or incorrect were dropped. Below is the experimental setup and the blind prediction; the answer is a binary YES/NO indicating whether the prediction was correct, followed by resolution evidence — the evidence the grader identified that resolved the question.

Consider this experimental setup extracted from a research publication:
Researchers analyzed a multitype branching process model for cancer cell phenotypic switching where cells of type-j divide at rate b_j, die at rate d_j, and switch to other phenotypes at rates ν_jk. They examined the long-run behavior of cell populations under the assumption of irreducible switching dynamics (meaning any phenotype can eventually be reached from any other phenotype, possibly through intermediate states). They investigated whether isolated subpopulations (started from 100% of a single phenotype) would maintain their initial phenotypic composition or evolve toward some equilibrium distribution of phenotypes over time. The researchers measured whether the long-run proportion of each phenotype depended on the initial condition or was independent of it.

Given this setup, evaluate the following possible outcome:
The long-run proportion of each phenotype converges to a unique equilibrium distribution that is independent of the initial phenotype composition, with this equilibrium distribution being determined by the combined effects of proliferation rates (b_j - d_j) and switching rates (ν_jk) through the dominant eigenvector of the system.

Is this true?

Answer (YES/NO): YES